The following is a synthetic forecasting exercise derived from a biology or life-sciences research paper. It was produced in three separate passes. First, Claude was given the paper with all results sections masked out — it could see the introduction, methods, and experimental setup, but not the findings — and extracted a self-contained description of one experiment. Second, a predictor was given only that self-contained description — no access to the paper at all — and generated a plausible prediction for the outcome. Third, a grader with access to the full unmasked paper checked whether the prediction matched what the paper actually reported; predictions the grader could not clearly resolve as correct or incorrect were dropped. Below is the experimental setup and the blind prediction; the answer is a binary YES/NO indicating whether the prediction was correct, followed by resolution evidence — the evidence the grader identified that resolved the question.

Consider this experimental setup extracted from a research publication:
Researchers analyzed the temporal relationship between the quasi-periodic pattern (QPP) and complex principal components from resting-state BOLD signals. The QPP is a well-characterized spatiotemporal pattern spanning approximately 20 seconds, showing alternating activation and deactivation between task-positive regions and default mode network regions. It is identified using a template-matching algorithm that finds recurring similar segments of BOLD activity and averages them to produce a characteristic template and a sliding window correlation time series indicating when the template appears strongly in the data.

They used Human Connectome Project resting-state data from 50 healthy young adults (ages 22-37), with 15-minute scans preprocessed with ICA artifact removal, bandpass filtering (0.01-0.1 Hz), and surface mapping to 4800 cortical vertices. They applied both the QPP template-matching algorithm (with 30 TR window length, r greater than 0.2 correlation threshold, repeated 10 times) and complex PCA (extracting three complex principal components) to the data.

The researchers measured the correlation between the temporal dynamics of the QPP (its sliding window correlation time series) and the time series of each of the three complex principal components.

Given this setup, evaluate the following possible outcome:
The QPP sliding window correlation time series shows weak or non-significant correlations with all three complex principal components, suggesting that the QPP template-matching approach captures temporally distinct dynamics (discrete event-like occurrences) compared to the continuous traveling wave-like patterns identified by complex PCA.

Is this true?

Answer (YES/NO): NO